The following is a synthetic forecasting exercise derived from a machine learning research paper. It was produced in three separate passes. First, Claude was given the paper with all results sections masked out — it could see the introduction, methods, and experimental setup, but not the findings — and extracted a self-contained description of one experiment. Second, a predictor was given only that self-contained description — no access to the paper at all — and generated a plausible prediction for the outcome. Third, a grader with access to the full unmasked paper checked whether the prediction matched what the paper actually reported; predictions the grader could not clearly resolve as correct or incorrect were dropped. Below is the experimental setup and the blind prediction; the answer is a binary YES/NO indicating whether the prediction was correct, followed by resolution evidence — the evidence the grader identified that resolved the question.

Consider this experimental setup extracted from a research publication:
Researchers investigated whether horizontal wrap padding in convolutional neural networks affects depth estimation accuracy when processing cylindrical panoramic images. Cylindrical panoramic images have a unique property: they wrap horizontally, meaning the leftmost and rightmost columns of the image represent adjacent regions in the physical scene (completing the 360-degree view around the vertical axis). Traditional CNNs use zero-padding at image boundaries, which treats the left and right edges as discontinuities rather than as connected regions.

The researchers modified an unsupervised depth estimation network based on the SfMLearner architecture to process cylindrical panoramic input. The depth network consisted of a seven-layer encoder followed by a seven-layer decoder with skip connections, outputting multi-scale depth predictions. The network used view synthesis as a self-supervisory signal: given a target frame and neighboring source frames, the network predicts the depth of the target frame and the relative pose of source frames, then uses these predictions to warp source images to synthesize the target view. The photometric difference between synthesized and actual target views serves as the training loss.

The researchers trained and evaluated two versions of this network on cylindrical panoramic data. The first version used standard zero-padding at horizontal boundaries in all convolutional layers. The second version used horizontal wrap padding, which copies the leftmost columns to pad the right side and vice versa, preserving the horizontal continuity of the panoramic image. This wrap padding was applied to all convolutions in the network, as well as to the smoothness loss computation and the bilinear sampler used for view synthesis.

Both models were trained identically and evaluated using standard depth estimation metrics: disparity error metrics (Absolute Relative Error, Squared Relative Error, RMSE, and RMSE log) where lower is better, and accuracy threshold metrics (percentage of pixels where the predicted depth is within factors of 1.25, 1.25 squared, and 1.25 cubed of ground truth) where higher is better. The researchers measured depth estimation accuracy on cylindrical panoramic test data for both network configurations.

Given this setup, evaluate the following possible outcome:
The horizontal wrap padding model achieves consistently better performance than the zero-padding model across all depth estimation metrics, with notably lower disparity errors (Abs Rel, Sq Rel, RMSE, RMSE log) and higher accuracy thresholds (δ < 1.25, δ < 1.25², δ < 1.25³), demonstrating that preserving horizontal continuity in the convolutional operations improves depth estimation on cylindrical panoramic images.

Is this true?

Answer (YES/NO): NO